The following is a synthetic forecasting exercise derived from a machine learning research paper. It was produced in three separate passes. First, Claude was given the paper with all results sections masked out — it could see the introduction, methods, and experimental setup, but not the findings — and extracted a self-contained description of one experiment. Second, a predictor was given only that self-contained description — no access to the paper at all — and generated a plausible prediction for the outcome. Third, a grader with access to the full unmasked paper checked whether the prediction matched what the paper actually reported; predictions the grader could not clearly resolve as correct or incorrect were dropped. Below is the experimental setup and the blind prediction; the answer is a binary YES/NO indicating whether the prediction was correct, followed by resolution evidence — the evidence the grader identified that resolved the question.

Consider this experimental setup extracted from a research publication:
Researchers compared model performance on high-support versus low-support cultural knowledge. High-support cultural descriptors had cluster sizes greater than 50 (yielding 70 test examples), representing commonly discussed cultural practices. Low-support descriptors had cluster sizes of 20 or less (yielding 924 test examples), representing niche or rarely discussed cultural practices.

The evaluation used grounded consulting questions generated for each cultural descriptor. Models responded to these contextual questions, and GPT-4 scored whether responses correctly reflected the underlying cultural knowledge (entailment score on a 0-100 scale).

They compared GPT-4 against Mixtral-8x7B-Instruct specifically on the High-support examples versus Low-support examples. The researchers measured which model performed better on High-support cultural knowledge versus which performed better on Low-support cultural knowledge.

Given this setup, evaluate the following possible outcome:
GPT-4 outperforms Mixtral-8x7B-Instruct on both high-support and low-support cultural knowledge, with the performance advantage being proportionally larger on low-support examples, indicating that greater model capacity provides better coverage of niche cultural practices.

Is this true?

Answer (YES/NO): NO